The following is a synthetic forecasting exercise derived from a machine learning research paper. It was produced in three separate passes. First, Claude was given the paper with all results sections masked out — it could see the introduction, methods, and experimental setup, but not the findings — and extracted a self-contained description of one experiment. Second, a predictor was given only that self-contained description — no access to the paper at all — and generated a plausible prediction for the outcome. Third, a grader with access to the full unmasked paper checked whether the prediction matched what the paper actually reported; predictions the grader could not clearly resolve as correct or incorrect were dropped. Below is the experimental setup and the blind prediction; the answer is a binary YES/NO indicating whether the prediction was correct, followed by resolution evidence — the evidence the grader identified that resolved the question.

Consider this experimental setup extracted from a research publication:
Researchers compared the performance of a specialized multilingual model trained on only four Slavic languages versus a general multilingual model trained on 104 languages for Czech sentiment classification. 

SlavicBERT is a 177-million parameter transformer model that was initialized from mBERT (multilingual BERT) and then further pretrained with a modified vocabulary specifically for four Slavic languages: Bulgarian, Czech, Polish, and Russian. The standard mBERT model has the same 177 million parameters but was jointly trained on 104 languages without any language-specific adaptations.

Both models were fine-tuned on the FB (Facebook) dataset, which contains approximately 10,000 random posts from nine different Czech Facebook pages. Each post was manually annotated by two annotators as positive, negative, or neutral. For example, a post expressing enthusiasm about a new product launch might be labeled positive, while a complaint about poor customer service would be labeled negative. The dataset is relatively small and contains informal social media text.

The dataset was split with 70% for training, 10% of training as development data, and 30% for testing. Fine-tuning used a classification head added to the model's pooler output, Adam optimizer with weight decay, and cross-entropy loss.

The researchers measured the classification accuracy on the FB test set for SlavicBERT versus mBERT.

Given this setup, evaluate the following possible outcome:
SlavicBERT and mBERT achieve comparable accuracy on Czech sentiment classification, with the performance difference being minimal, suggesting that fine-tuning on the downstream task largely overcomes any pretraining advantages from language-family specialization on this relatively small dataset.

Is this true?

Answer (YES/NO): NO